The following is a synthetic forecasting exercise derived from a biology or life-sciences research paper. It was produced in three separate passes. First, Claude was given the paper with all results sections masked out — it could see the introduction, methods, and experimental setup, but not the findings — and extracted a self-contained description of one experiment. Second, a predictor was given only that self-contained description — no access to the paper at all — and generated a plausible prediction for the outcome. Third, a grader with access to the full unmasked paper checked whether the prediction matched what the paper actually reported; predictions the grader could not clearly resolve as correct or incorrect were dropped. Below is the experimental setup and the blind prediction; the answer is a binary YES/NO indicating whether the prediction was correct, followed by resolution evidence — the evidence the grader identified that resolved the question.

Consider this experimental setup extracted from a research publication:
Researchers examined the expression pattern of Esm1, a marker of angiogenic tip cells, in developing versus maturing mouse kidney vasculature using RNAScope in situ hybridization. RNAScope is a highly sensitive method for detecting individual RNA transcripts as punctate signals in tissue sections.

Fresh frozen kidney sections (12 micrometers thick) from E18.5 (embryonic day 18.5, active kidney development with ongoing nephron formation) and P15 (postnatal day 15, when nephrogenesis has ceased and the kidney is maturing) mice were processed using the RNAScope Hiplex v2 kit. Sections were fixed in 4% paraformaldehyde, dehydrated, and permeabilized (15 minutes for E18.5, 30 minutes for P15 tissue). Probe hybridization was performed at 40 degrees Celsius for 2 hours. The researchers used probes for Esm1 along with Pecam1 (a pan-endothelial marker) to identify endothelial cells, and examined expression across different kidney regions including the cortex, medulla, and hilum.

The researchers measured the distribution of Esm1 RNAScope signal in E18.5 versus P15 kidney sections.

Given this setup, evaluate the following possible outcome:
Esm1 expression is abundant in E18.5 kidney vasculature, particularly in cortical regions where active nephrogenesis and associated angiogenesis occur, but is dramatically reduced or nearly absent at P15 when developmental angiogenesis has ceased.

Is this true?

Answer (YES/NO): NO